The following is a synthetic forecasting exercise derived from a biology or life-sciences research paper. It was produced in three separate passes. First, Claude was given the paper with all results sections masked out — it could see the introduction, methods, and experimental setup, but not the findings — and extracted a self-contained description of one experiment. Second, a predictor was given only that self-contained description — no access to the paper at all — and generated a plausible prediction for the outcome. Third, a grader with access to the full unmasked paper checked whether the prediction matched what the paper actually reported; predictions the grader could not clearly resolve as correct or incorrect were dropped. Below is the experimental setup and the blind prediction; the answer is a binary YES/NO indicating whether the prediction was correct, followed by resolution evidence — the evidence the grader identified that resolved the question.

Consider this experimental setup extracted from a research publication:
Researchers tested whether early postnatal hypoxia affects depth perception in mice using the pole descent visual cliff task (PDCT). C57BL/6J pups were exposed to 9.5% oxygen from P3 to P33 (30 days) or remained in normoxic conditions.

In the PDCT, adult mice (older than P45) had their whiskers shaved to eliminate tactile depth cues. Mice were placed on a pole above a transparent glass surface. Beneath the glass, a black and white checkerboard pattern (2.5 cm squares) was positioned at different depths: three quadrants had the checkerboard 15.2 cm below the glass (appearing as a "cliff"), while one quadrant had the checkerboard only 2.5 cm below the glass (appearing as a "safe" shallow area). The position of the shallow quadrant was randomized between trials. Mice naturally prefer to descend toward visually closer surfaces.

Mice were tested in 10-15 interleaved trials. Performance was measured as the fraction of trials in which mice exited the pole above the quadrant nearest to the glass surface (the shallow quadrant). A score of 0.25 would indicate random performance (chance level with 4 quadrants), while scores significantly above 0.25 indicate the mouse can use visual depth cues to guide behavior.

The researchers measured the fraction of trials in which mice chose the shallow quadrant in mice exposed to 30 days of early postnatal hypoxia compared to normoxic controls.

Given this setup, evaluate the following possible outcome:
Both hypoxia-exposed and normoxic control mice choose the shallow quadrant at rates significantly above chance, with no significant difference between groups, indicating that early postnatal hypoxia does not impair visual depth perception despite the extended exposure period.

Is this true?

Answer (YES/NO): NO